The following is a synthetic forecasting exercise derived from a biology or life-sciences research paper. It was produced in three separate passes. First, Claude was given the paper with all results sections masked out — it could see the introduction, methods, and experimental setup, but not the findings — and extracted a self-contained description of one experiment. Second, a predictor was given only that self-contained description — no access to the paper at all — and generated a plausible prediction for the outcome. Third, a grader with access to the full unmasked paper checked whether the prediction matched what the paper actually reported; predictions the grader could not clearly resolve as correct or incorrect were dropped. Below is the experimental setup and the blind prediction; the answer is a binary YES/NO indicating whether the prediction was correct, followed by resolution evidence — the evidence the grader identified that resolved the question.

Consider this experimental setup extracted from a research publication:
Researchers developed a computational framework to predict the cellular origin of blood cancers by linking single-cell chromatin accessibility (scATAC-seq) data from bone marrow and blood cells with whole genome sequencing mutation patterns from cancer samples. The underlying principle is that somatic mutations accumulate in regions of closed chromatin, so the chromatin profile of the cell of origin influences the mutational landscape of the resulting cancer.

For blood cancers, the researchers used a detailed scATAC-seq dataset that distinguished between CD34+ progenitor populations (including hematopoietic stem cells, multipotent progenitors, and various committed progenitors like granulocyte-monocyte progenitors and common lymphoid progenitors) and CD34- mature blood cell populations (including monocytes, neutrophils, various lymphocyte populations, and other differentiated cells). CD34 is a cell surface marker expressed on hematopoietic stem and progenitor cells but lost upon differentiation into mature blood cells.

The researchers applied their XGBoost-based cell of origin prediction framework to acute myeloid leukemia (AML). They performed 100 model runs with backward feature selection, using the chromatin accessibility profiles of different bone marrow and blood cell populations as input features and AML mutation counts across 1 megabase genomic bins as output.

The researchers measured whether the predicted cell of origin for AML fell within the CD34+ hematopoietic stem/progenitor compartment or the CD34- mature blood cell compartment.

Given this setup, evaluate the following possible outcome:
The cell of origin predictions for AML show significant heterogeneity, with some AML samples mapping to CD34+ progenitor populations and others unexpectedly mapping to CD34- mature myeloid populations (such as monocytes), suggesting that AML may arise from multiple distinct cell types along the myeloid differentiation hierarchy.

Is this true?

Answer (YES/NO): NO